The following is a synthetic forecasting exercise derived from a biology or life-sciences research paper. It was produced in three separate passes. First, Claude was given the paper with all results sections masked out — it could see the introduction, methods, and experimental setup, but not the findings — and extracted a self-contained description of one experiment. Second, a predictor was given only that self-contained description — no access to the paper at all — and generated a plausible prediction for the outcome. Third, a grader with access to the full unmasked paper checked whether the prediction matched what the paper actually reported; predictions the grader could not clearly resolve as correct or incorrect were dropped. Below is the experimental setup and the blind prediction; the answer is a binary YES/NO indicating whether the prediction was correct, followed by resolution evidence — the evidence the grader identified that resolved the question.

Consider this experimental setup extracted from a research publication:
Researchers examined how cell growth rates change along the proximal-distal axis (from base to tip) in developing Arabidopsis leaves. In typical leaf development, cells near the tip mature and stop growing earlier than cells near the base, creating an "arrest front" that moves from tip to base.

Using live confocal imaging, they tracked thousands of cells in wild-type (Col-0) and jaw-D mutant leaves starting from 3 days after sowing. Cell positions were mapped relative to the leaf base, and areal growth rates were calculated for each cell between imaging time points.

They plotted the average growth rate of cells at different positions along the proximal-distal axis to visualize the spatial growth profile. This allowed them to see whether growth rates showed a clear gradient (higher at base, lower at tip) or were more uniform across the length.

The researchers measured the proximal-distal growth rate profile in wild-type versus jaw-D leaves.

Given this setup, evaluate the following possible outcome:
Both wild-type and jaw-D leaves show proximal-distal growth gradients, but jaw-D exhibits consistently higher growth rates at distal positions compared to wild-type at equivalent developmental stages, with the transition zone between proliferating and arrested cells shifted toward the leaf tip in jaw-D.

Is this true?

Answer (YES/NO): NO